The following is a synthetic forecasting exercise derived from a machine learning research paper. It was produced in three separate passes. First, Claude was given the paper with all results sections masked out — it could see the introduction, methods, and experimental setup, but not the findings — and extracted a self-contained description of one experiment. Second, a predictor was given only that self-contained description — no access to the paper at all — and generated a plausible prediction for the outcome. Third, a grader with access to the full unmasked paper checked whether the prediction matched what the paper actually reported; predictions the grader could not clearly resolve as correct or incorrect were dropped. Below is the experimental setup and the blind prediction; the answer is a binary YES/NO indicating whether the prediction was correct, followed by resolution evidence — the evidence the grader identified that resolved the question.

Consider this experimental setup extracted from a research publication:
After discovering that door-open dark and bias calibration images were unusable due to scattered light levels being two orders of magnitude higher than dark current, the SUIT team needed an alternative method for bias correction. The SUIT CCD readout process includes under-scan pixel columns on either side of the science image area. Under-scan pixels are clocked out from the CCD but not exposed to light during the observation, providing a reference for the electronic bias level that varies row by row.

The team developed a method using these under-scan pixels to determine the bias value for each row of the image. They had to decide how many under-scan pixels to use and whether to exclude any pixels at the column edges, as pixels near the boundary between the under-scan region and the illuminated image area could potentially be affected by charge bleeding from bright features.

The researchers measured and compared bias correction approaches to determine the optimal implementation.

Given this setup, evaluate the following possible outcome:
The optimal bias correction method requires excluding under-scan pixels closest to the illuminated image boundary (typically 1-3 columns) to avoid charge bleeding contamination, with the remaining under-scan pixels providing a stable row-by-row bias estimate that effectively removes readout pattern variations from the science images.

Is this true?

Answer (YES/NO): YES